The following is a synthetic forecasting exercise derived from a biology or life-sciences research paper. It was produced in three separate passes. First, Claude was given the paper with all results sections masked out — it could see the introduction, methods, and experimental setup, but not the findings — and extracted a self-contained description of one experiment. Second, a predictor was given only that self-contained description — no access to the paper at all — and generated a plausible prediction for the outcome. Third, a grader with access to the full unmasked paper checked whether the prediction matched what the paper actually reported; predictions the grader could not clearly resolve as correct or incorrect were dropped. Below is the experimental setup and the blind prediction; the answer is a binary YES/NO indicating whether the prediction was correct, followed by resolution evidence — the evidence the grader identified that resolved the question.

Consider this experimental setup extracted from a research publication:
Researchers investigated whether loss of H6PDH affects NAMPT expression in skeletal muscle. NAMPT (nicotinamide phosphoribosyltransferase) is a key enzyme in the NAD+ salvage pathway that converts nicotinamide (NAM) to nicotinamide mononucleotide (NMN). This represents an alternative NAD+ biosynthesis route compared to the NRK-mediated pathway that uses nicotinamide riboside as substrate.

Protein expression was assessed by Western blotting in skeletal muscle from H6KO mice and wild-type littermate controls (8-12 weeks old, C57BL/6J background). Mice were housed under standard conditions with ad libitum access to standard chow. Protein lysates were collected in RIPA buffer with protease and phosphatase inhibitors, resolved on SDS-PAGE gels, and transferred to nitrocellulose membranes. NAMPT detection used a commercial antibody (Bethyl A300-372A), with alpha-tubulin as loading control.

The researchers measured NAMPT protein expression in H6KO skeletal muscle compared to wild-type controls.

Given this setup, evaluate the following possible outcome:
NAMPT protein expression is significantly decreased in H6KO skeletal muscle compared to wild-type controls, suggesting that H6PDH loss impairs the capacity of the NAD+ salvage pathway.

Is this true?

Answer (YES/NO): NO